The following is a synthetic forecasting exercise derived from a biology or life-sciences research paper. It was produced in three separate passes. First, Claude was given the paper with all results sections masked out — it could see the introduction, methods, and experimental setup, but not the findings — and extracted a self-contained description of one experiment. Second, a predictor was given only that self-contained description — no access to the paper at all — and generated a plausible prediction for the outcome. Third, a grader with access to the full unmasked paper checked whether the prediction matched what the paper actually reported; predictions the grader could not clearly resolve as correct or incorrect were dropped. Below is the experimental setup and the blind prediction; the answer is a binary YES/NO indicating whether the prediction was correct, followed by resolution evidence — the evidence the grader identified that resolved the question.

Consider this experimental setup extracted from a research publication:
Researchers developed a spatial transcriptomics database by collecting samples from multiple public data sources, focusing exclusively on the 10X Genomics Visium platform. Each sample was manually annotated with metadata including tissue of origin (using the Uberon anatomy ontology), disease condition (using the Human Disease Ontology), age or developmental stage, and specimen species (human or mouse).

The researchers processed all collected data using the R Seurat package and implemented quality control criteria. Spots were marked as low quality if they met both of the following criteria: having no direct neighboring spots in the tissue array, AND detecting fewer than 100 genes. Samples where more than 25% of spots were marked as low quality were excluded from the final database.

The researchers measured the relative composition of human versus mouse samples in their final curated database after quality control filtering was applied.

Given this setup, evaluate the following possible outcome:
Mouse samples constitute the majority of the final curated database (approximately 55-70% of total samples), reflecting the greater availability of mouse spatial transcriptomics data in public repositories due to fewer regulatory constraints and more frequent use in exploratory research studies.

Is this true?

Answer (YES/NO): NO